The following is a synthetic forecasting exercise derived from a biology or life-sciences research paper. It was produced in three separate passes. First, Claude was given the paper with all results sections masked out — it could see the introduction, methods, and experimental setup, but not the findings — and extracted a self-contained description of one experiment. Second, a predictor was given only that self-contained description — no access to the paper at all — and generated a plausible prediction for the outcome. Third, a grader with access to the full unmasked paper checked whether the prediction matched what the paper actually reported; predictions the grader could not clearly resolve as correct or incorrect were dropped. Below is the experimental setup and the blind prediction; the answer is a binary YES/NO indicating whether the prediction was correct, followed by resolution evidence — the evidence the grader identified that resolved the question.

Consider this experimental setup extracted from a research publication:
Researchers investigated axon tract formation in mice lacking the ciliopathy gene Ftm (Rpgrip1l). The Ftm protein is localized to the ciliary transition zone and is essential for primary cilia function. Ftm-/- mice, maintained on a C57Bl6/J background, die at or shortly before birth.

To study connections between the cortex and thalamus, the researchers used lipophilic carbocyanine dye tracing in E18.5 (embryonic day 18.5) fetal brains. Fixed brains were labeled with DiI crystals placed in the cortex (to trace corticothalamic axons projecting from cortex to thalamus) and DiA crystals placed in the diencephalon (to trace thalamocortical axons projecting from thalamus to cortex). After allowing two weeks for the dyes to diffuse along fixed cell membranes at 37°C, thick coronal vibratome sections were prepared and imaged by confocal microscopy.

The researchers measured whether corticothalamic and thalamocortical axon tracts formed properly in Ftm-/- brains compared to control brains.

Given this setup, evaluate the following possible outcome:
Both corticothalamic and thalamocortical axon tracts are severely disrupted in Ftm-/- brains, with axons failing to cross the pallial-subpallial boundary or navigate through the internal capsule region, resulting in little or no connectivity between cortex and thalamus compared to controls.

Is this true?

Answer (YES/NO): YES